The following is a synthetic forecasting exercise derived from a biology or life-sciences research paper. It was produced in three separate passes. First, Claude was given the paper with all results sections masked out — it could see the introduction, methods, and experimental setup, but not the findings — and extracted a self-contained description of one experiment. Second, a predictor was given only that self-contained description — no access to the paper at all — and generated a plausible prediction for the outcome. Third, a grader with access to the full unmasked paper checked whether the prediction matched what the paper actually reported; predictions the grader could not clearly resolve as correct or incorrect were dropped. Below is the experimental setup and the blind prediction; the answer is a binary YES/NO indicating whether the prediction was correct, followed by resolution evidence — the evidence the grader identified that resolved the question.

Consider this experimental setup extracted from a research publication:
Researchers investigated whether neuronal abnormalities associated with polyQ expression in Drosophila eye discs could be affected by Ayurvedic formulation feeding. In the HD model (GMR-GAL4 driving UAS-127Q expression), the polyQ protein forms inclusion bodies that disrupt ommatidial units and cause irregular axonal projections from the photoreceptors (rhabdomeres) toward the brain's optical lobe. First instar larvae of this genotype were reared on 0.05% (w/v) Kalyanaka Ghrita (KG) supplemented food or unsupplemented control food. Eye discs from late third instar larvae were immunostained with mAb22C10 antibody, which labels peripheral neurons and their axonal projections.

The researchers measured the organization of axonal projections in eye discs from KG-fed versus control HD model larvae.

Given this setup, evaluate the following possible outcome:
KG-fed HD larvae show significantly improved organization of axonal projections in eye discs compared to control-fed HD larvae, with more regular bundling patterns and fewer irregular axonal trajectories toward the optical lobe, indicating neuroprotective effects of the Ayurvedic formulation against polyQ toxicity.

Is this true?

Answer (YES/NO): YES